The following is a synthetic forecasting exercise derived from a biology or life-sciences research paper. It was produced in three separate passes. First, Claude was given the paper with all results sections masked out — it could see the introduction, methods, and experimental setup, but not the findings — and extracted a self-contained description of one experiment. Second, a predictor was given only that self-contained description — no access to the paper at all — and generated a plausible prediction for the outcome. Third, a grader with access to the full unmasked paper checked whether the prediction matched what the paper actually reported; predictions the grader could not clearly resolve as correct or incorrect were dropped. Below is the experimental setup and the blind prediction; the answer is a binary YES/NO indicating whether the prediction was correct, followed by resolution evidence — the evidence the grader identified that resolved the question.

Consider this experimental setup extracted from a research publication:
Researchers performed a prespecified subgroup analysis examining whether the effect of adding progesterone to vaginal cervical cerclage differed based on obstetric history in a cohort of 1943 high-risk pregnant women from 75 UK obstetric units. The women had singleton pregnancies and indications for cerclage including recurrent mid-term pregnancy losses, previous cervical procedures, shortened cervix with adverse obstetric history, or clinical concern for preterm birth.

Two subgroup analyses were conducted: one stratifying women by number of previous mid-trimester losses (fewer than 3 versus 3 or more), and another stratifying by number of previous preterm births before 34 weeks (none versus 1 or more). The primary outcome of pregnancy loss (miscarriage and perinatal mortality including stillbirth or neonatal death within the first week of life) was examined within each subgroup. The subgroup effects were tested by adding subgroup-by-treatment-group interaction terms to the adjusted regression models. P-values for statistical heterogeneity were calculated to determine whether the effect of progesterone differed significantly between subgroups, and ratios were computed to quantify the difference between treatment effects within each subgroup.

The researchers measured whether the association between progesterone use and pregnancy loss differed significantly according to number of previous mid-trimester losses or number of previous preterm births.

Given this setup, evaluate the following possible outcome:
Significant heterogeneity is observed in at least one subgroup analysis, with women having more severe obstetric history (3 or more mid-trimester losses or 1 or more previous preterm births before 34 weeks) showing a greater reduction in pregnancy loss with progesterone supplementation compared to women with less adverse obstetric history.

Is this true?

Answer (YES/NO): NO